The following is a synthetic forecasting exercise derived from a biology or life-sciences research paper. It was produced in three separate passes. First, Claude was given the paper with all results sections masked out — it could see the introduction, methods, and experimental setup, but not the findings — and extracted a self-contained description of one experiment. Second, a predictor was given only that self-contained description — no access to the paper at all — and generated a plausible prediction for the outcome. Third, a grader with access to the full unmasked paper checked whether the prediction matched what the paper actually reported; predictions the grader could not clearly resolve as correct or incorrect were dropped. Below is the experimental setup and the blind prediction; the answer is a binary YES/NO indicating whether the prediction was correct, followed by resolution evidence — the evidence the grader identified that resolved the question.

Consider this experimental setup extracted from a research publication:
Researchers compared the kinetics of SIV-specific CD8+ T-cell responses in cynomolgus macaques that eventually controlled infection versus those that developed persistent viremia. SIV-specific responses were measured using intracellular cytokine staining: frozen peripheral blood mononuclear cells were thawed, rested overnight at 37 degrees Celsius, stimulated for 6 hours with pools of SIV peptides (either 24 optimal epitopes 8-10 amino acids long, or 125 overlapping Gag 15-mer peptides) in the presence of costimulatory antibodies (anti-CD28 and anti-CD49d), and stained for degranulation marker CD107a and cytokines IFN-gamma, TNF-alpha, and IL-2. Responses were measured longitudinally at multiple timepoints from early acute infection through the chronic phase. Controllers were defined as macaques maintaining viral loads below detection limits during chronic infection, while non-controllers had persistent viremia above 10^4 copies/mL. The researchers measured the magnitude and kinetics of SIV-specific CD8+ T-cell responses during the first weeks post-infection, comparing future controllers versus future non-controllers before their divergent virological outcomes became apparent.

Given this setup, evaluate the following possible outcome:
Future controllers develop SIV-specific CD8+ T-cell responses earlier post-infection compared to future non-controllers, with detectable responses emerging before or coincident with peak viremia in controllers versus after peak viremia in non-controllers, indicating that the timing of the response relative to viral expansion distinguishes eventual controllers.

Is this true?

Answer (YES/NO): NO